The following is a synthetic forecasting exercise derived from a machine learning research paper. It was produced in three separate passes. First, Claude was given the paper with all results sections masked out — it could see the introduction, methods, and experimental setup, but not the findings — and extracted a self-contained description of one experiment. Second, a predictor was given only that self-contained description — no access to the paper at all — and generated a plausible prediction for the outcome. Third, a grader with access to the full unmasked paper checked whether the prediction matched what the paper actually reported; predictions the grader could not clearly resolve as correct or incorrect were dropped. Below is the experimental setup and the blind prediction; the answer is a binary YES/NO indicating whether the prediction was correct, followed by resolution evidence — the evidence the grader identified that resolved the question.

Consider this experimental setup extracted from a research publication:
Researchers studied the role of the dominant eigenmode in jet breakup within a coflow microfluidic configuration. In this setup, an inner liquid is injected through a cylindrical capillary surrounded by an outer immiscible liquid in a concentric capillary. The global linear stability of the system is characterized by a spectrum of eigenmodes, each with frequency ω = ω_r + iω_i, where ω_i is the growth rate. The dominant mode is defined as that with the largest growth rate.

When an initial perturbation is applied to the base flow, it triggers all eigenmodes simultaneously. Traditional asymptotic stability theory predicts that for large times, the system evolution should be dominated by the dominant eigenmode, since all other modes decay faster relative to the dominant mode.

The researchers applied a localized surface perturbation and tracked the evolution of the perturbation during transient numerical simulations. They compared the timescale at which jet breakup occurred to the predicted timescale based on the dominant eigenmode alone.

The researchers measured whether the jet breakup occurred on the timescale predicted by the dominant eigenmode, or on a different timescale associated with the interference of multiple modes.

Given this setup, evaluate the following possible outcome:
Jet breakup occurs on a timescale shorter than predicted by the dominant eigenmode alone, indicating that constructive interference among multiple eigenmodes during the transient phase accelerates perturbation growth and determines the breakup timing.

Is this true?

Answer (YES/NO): YES